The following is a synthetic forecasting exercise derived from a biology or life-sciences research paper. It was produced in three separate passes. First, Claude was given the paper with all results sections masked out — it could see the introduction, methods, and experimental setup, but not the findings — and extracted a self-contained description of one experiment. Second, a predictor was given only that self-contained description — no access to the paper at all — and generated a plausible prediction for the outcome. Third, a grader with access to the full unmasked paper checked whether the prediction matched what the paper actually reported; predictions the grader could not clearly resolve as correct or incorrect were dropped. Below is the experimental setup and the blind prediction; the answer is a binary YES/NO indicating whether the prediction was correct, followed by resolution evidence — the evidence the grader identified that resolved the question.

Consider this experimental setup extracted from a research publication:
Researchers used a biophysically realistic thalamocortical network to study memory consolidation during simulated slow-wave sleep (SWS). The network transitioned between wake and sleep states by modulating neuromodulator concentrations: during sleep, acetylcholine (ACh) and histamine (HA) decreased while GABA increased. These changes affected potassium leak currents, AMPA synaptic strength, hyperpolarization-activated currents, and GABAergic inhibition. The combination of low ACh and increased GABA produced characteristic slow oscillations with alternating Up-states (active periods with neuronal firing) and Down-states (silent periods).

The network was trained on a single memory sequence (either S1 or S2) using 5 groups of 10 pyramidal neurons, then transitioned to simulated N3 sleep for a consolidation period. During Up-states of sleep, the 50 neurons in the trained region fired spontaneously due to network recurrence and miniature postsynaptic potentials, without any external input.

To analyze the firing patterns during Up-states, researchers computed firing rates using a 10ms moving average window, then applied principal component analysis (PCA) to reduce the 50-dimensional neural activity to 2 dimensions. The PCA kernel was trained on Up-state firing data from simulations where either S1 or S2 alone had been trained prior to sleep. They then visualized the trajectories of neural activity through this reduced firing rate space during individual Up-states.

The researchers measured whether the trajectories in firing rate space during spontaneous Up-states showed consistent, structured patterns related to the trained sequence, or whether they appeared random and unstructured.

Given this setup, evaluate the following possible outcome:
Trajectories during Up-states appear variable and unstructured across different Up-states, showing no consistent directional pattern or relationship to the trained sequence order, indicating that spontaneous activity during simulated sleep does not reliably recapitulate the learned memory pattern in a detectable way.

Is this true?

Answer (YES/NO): NO